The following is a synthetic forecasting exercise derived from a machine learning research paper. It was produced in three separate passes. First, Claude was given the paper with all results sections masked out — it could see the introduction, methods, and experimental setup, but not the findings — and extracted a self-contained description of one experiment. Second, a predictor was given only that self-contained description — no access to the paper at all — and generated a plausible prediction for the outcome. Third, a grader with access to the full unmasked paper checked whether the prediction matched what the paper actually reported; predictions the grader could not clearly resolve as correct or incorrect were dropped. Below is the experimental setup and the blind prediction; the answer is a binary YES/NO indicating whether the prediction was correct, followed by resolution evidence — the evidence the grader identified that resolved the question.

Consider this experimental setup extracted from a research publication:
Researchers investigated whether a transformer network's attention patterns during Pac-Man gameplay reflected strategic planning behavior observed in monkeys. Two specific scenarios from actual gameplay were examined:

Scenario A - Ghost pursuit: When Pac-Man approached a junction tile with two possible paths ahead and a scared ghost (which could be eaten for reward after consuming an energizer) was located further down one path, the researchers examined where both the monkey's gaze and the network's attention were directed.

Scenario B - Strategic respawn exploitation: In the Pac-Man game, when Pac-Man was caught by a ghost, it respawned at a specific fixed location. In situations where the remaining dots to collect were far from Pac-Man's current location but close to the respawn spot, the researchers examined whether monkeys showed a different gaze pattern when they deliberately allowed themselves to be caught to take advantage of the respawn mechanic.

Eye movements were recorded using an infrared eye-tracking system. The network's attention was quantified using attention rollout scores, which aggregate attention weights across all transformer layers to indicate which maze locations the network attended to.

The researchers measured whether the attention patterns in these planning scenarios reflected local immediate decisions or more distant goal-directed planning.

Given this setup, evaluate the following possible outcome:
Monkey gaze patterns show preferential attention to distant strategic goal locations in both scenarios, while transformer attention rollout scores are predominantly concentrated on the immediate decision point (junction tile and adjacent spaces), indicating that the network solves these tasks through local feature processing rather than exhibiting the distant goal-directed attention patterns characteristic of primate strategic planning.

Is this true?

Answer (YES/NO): NO